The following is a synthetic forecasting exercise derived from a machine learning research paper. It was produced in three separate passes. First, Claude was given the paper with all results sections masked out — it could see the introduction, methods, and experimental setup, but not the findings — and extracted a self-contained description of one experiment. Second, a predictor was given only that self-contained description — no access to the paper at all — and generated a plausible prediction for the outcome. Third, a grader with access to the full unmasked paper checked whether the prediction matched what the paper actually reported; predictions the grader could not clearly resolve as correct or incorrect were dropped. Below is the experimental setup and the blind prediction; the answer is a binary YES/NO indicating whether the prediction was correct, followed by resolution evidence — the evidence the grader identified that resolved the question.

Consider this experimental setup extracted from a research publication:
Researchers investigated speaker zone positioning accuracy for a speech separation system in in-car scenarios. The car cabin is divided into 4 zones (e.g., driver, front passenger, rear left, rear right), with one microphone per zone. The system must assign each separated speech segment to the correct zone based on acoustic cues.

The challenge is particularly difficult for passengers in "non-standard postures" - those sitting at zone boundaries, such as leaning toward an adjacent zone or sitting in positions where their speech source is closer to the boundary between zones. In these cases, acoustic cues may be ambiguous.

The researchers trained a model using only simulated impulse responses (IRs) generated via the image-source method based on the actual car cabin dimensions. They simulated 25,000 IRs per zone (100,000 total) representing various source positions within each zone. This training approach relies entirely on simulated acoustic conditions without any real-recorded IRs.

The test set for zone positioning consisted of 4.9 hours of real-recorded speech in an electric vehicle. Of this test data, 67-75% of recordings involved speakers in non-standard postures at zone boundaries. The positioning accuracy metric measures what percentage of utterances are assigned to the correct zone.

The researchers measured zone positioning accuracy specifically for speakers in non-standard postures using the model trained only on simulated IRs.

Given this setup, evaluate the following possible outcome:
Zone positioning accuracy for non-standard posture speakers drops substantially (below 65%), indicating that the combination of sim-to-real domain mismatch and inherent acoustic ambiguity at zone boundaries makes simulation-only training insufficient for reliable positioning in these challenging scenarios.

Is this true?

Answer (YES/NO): YES